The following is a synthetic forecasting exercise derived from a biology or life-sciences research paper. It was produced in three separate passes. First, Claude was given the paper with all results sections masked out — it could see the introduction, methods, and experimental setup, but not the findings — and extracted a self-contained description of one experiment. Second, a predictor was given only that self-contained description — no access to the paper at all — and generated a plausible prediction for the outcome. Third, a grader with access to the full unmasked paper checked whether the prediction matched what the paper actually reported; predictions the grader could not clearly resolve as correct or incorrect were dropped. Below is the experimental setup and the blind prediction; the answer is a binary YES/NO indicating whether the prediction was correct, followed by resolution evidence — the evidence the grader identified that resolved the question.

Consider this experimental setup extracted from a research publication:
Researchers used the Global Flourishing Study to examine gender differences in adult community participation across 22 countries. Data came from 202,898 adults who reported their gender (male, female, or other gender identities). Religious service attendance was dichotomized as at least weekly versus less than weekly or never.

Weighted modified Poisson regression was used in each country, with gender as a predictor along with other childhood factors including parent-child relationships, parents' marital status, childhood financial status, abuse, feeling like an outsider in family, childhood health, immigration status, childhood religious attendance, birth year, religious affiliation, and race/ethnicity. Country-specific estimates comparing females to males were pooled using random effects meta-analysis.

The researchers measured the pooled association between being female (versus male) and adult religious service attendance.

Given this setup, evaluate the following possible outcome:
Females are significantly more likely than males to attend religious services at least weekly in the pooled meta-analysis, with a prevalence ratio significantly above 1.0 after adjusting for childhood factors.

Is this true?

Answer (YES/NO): NO